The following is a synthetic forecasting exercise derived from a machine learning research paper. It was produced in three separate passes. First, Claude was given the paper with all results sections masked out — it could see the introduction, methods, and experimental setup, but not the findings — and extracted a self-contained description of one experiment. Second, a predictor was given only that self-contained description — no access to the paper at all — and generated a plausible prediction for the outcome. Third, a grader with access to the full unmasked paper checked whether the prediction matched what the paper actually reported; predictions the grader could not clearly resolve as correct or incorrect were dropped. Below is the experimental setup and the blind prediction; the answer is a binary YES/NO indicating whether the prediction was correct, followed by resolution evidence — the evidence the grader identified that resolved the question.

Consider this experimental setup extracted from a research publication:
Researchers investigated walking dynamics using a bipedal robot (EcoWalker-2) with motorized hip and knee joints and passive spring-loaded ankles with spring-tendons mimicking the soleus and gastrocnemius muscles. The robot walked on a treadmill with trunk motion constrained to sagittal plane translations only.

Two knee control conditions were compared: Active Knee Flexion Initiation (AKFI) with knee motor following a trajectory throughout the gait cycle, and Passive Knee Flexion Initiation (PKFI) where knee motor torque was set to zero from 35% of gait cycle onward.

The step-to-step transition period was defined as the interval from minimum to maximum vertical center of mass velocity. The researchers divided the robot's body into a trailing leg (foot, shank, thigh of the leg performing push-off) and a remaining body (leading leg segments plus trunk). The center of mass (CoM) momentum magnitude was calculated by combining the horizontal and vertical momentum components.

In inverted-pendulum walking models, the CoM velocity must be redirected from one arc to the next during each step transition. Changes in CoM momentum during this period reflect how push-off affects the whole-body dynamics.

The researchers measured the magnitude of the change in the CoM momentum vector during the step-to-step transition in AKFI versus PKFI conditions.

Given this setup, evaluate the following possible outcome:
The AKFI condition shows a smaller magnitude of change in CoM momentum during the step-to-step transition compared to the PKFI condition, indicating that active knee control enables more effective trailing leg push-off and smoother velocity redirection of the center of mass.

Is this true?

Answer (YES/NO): YES